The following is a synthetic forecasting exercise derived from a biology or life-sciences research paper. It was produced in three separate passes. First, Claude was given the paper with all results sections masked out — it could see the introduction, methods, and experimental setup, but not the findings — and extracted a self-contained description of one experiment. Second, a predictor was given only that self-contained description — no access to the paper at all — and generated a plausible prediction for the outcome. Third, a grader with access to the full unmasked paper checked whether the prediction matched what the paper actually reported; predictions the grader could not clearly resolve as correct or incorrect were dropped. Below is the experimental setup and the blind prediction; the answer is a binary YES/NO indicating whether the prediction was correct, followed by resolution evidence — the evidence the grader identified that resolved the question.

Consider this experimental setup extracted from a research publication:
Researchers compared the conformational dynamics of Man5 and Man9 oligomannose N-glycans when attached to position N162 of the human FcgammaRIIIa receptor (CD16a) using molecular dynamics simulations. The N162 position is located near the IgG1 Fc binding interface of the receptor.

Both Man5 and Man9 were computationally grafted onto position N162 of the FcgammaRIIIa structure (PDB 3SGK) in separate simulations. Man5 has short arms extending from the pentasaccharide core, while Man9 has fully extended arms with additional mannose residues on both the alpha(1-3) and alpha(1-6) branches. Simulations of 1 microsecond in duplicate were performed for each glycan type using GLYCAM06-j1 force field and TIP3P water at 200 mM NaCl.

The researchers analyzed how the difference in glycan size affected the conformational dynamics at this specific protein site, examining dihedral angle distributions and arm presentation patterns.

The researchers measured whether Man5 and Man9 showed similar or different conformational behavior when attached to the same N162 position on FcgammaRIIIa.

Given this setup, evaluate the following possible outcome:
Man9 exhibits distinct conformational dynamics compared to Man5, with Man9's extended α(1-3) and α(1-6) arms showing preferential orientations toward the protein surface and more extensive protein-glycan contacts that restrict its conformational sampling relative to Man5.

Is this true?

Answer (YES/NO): YES